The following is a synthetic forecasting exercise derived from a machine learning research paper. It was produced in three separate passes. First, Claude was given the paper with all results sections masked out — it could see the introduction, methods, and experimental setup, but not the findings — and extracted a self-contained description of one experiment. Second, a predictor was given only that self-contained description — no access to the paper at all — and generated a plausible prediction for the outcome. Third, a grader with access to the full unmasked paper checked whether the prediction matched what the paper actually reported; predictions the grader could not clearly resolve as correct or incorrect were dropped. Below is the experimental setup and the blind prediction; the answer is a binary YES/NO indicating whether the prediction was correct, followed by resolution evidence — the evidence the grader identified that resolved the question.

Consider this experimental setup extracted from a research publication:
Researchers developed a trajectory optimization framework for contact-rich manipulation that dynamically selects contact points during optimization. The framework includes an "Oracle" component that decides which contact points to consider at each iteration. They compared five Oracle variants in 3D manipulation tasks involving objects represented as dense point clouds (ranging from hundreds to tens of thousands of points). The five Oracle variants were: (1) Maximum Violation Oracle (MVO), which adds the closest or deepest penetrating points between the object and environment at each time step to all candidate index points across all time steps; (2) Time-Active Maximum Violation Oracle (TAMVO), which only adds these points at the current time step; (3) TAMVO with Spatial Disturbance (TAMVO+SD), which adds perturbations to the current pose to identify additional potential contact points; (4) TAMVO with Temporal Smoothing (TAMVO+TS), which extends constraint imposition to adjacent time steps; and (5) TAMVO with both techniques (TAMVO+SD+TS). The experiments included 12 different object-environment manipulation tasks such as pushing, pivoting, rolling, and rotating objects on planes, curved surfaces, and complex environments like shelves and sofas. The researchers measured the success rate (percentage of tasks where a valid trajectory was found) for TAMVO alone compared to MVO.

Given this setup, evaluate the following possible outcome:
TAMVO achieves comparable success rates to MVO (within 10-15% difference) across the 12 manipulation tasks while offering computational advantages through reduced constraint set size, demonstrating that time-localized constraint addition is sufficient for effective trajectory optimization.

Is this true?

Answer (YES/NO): NO